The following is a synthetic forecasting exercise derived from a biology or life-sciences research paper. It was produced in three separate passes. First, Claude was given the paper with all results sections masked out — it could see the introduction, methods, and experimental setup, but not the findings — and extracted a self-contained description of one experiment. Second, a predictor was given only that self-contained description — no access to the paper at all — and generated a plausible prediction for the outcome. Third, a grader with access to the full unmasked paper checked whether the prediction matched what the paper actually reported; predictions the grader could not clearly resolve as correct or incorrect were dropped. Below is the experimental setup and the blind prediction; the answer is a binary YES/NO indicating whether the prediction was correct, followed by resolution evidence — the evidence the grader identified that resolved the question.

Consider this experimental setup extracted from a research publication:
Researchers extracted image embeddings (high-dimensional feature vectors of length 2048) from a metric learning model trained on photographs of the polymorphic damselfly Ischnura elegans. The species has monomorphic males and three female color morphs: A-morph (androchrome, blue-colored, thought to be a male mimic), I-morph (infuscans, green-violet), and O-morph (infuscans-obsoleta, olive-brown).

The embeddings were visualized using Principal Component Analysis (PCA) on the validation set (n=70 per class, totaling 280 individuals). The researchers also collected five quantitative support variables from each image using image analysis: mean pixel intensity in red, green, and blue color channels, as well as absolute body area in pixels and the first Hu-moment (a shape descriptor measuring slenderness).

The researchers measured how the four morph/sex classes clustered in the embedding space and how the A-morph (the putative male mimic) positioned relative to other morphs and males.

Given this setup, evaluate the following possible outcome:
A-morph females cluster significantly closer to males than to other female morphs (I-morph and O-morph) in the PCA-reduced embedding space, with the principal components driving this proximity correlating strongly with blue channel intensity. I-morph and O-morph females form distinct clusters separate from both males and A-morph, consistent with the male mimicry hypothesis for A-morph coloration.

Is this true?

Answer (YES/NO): NO